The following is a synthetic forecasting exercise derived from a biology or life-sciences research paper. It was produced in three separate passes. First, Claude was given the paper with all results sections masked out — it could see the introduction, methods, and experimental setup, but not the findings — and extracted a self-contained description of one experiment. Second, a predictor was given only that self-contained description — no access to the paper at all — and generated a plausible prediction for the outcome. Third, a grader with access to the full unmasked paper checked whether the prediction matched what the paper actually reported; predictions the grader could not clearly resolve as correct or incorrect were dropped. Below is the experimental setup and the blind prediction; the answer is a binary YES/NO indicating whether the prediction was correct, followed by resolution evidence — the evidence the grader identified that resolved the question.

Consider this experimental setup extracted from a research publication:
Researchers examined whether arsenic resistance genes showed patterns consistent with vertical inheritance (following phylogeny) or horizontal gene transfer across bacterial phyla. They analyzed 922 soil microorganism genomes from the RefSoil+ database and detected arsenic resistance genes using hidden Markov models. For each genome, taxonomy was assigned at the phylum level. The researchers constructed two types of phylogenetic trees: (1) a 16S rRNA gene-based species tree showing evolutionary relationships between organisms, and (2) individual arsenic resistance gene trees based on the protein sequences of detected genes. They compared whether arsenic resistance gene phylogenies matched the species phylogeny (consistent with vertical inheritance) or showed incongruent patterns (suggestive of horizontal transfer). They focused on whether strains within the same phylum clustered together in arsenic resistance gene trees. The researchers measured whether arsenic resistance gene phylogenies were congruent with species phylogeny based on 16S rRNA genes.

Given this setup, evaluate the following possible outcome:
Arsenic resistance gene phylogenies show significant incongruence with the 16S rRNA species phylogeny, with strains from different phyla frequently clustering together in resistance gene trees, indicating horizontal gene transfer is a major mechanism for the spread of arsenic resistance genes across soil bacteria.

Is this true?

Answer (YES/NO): NO